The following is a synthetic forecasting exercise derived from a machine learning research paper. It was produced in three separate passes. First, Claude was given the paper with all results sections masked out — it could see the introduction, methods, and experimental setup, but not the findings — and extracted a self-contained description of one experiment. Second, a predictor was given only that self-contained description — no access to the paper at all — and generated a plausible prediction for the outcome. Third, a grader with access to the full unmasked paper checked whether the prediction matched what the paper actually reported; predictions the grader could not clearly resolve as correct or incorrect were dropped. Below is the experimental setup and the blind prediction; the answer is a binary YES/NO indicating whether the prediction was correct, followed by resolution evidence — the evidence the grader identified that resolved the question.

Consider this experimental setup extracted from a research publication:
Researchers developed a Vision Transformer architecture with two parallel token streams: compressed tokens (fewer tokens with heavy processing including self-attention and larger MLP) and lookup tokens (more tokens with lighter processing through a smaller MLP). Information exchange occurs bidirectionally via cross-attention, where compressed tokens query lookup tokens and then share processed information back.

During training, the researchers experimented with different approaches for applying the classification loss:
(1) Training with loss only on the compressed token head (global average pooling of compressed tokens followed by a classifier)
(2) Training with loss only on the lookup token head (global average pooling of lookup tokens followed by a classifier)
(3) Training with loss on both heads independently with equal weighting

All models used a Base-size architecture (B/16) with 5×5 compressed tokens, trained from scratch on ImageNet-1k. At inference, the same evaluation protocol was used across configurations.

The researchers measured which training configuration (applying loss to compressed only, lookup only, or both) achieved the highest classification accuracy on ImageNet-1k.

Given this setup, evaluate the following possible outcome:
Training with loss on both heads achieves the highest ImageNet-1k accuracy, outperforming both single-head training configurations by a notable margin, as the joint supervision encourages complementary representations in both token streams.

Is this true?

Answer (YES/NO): YES